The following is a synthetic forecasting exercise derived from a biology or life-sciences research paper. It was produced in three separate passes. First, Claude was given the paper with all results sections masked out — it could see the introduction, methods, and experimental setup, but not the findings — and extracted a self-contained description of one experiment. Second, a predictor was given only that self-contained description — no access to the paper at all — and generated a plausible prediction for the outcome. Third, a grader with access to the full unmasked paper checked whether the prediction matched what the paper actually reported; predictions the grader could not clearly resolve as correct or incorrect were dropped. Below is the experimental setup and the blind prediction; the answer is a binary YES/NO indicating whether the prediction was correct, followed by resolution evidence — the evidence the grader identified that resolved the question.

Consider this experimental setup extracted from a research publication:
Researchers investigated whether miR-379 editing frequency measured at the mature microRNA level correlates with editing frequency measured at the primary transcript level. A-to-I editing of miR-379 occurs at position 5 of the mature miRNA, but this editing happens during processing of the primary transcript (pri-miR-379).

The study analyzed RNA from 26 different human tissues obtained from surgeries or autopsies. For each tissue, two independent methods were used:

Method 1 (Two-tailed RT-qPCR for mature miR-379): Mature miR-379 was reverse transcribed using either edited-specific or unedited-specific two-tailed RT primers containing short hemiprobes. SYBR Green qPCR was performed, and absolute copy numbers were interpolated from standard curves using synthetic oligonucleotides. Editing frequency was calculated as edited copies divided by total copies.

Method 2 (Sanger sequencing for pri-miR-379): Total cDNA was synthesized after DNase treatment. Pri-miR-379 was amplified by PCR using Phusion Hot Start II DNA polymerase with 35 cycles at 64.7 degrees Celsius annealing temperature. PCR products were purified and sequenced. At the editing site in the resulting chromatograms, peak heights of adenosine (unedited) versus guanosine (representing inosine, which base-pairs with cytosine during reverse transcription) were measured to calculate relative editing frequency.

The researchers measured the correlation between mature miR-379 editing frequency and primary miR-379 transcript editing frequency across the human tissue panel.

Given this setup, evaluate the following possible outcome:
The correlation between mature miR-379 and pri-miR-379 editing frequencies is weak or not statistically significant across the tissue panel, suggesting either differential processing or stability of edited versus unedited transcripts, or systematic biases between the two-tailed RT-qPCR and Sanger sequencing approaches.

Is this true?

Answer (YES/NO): NO